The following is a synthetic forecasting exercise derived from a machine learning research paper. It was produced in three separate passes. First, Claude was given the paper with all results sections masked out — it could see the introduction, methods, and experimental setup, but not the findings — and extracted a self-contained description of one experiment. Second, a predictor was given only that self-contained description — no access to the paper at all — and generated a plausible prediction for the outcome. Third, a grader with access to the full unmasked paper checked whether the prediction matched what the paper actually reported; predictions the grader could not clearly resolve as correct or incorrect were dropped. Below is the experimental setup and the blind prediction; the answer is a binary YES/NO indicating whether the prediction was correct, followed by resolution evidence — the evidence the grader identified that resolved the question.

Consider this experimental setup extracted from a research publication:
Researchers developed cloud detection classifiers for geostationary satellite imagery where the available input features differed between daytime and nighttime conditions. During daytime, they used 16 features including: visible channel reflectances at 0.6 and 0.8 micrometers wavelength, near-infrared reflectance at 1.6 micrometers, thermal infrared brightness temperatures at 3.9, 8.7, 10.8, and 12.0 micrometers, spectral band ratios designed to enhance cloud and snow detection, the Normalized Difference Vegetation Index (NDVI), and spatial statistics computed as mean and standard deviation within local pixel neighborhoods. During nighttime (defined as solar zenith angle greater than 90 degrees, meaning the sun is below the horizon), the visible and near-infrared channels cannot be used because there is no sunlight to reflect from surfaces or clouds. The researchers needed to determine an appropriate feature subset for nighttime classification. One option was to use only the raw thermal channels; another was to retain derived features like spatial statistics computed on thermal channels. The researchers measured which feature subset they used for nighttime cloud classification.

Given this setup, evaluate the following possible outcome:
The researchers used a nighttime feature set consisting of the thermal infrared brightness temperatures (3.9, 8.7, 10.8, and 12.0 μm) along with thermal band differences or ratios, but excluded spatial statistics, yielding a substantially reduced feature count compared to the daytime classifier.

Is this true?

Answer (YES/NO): NO